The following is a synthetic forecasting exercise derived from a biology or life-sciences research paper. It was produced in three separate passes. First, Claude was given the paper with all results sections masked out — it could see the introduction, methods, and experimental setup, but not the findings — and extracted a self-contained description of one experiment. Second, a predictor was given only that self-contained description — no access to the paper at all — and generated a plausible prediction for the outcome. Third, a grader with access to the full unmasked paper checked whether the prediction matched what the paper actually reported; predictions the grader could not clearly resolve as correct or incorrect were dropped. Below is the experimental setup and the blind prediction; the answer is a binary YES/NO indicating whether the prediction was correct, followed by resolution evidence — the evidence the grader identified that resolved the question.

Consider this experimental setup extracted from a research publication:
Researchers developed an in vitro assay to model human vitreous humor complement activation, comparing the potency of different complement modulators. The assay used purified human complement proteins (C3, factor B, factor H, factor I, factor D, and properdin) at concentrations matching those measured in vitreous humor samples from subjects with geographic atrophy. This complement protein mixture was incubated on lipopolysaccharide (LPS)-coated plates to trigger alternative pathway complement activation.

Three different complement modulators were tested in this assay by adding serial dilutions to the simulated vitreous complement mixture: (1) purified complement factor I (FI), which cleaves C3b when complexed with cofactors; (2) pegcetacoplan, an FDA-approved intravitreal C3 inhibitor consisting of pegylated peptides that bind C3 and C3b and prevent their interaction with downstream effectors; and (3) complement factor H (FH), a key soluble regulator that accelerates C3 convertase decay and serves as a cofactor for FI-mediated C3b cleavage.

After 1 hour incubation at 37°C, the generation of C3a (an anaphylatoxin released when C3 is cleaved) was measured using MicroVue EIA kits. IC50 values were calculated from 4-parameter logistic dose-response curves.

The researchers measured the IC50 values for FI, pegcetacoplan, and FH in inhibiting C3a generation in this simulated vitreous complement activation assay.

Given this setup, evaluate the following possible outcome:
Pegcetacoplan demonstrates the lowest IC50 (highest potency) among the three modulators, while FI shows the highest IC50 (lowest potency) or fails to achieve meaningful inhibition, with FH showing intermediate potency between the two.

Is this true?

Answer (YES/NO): NO